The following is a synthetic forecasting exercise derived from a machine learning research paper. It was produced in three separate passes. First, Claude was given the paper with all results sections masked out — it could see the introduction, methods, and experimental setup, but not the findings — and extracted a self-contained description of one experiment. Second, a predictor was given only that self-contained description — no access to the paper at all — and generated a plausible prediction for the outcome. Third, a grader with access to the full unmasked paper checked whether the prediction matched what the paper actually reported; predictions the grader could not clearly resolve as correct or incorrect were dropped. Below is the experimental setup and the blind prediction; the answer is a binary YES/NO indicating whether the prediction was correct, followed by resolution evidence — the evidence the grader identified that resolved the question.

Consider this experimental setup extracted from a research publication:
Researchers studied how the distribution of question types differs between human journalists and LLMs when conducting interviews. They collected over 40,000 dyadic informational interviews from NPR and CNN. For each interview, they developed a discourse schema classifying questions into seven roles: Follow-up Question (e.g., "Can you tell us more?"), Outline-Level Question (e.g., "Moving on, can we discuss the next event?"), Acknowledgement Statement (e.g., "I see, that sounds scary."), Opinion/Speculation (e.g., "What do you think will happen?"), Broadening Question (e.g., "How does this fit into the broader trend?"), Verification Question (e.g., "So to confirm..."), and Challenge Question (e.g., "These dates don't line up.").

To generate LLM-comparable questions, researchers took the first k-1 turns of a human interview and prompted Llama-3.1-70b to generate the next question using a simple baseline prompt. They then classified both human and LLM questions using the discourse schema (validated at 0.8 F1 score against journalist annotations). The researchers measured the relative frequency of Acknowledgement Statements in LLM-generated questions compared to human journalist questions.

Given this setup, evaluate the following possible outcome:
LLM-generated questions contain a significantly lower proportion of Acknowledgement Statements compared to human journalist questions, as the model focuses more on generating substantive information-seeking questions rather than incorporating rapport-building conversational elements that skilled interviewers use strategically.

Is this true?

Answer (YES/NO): YES